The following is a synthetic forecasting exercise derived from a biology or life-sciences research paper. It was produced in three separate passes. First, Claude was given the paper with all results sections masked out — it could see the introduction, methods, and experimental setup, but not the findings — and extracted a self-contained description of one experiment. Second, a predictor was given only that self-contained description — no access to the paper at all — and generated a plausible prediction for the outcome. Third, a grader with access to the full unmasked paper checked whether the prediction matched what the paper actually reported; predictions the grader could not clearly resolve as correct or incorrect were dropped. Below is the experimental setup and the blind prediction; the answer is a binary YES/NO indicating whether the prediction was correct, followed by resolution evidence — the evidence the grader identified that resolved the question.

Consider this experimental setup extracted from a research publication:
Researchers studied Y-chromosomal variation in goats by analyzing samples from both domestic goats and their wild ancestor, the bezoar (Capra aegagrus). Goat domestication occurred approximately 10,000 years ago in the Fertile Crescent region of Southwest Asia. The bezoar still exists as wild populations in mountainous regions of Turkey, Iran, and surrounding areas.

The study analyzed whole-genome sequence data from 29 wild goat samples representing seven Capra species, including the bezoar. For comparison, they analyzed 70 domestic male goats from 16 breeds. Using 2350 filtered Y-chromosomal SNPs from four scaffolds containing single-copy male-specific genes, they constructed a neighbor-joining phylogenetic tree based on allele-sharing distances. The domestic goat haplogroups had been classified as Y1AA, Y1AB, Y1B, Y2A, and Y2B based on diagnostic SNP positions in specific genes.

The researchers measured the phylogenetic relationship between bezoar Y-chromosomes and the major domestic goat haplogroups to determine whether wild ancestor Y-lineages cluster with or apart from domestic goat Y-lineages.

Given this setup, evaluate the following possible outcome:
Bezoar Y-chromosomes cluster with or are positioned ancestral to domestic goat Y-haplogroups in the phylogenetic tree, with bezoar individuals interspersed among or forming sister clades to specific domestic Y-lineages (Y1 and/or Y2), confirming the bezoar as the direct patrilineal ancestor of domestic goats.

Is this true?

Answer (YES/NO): YES